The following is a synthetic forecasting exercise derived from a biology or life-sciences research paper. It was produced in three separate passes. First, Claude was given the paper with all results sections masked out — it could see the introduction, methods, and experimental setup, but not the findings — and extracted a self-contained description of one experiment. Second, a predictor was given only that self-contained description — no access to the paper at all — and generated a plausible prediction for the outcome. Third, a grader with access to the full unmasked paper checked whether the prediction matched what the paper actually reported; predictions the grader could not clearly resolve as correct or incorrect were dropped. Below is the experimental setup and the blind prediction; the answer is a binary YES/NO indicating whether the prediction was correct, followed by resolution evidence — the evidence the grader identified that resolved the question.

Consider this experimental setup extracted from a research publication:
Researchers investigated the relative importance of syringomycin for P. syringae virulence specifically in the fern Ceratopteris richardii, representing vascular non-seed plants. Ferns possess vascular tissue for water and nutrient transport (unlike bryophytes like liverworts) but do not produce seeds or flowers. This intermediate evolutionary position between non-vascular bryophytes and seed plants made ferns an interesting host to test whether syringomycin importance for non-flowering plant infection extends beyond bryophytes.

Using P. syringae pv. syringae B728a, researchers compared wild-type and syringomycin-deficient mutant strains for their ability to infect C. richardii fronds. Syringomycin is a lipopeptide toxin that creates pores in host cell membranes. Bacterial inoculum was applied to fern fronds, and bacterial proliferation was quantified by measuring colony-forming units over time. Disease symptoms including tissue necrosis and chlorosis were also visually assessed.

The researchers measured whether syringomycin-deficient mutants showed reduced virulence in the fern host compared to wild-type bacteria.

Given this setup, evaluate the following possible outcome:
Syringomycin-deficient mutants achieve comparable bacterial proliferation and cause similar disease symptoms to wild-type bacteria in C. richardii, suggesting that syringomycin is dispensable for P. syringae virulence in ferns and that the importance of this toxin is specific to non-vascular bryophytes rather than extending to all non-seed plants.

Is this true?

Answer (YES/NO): NO